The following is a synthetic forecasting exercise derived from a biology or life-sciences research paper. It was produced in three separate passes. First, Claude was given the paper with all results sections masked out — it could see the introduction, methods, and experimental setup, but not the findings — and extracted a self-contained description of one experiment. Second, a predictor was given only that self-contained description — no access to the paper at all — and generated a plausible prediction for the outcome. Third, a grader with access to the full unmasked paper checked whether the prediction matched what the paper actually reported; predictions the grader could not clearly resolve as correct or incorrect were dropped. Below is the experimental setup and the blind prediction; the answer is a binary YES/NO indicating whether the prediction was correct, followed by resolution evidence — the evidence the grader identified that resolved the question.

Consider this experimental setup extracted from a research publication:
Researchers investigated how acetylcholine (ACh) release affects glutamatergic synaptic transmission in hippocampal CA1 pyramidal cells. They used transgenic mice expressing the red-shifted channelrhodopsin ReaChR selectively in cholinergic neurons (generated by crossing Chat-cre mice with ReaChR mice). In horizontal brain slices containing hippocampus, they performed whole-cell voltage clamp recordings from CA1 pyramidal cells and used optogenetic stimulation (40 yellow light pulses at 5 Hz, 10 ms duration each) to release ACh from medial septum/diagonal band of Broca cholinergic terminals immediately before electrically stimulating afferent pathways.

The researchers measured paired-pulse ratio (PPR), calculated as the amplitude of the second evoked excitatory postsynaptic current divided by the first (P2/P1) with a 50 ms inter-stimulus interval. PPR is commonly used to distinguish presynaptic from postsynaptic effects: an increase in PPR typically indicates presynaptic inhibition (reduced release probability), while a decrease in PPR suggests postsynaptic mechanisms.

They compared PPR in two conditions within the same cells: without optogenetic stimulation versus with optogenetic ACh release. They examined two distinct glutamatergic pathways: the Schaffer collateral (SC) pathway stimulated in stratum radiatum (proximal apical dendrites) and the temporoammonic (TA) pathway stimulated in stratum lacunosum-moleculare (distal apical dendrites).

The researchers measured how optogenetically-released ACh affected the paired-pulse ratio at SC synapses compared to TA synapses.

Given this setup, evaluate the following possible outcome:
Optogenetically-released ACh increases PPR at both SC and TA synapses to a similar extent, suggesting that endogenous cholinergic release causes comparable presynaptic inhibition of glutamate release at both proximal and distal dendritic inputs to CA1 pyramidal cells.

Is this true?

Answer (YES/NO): NO